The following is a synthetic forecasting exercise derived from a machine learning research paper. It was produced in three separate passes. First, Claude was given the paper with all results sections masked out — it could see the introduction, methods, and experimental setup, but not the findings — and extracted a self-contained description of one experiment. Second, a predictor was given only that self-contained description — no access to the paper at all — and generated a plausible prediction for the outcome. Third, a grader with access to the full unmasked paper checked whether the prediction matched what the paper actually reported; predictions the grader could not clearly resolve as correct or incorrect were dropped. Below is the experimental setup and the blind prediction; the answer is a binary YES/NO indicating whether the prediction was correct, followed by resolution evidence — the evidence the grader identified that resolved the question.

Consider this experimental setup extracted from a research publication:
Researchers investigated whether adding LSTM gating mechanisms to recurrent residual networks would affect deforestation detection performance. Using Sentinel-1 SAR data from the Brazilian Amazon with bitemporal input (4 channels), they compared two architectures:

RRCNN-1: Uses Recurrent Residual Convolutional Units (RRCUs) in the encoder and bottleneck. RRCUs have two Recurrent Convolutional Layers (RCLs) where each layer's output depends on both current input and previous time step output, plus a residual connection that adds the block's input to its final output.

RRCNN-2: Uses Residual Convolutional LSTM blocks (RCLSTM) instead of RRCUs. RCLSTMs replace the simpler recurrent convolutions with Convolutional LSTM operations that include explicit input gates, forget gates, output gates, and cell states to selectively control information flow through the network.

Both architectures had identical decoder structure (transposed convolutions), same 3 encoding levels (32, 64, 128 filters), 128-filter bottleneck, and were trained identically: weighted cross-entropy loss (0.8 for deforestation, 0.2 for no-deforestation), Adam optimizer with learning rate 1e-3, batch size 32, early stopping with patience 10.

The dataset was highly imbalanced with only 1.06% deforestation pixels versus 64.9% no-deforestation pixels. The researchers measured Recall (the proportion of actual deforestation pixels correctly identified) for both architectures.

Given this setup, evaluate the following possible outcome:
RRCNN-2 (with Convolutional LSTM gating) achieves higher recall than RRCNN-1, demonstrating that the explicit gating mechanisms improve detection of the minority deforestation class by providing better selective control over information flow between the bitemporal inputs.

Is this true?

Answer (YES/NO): NO